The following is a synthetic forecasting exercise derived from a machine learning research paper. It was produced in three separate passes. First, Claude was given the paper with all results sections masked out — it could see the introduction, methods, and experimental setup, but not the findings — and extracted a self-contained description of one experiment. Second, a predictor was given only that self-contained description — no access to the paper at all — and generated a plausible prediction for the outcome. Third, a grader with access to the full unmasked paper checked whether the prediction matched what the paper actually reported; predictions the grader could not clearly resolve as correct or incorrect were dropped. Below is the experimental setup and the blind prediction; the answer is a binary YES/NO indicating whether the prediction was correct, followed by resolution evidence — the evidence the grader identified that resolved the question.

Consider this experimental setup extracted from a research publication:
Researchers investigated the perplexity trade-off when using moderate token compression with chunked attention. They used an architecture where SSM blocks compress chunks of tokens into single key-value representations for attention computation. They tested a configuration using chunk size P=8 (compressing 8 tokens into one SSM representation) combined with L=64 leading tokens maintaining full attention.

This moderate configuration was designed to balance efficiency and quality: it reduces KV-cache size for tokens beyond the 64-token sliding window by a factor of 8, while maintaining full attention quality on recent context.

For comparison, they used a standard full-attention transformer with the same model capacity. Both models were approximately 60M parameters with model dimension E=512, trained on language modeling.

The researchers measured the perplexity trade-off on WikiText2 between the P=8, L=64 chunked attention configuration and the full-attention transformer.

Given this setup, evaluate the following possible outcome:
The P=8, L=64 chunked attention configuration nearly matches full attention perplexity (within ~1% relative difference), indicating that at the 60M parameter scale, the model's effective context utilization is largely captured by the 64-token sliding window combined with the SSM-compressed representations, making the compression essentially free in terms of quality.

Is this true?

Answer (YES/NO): NO